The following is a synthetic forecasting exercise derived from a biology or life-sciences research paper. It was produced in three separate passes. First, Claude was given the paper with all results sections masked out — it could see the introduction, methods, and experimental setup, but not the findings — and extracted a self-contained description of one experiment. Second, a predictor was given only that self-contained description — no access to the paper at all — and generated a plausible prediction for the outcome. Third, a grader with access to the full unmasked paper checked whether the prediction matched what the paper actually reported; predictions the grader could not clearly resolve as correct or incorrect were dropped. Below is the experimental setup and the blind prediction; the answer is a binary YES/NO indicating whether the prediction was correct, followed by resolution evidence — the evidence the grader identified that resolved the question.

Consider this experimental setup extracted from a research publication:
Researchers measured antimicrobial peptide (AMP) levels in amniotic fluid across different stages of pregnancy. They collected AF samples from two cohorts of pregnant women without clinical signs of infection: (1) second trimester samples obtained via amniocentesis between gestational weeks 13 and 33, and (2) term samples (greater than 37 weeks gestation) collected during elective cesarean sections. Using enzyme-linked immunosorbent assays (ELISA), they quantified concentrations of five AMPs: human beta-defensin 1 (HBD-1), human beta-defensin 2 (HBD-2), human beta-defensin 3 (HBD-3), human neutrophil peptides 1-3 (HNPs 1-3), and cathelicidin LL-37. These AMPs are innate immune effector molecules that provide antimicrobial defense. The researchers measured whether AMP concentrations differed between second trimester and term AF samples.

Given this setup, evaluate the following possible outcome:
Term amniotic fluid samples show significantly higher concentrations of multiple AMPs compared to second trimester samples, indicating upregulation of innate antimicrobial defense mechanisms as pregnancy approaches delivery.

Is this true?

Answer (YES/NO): NO